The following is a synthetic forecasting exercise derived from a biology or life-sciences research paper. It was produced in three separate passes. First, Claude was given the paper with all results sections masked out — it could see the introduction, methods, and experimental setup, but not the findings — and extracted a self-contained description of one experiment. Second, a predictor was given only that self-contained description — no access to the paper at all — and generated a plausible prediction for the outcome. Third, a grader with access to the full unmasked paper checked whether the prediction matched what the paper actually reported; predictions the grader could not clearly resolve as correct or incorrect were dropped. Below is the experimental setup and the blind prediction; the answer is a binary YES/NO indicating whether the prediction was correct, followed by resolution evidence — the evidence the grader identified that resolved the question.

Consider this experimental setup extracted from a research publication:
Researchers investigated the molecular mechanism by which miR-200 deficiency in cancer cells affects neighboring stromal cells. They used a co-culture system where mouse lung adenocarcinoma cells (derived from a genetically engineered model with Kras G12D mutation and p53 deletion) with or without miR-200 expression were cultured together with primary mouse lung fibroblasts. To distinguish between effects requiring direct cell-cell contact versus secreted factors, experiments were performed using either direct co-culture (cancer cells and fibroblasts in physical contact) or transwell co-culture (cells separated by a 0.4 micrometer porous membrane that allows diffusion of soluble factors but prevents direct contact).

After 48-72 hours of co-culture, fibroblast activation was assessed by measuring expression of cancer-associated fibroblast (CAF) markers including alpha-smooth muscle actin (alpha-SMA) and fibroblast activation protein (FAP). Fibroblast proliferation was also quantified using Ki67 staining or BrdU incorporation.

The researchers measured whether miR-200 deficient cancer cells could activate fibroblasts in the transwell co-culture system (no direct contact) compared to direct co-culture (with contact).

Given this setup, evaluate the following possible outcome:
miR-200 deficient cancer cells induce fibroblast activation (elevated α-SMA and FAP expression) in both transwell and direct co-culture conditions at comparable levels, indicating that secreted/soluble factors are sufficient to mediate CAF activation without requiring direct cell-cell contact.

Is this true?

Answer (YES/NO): NO